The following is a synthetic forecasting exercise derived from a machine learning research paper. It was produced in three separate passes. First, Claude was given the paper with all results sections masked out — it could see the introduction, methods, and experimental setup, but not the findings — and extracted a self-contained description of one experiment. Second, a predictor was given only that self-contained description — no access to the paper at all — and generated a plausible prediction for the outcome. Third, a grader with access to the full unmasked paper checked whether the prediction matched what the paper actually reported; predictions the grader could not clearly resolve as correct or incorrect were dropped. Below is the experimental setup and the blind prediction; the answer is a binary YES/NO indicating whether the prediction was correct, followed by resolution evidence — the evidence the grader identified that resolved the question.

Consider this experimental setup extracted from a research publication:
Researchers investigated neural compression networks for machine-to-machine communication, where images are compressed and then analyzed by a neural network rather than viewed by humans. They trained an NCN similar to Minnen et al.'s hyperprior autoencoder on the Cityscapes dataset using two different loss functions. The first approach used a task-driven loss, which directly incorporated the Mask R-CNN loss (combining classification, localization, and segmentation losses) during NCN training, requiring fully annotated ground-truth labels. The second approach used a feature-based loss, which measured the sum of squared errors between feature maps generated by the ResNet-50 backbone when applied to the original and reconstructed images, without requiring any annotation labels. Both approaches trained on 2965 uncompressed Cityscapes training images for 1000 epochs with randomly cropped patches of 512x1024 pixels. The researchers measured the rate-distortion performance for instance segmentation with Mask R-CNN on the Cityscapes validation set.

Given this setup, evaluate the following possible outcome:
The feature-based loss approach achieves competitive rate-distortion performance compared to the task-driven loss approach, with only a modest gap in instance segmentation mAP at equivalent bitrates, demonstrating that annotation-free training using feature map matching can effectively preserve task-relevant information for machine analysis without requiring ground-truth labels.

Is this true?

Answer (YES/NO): NO